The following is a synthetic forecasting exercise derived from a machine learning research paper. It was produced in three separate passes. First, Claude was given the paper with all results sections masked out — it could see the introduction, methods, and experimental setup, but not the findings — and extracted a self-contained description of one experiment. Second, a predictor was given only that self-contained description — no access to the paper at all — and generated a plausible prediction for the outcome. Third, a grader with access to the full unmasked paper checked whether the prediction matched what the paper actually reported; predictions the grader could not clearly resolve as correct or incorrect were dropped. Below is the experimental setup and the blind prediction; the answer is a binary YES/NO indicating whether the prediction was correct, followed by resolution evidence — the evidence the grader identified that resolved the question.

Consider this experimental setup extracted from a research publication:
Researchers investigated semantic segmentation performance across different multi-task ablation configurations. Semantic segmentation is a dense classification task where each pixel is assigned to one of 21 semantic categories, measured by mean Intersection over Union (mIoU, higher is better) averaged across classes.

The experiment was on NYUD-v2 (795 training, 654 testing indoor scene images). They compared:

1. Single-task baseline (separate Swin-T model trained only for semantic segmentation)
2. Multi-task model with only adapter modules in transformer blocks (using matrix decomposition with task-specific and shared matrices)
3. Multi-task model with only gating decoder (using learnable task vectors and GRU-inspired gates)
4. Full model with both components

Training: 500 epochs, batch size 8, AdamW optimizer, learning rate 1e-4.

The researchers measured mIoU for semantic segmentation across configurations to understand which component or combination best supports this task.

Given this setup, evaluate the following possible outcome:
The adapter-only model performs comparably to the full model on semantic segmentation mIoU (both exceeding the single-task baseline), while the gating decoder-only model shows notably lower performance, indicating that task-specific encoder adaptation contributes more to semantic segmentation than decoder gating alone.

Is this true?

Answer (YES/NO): NO